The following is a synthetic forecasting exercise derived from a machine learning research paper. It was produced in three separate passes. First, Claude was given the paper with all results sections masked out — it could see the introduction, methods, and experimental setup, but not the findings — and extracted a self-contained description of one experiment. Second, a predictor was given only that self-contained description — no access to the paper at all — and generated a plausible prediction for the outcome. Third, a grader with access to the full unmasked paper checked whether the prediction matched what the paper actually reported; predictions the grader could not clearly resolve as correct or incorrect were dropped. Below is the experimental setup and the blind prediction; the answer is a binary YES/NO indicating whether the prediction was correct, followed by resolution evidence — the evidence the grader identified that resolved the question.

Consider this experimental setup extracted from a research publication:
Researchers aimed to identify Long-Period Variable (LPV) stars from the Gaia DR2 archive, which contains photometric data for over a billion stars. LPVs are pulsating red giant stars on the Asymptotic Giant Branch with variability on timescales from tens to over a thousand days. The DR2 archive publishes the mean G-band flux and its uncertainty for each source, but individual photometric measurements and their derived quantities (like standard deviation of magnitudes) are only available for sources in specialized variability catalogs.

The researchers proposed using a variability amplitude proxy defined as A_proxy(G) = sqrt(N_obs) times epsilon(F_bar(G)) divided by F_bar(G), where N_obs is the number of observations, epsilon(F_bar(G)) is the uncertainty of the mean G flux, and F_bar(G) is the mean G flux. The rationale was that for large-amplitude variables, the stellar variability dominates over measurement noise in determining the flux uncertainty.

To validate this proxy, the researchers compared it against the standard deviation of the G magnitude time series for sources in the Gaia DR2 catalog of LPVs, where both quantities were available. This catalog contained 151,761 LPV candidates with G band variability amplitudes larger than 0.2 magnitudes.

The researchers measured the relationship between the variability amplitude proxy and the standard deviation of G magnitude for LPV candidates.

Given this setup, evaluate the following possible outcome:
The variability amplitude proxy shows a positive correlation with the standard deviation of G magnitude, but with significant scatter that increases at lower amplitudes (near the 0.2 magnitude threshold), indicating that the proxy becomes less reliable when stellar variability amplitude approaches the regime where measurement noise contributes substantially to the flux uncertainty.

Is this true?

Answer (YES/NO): NO